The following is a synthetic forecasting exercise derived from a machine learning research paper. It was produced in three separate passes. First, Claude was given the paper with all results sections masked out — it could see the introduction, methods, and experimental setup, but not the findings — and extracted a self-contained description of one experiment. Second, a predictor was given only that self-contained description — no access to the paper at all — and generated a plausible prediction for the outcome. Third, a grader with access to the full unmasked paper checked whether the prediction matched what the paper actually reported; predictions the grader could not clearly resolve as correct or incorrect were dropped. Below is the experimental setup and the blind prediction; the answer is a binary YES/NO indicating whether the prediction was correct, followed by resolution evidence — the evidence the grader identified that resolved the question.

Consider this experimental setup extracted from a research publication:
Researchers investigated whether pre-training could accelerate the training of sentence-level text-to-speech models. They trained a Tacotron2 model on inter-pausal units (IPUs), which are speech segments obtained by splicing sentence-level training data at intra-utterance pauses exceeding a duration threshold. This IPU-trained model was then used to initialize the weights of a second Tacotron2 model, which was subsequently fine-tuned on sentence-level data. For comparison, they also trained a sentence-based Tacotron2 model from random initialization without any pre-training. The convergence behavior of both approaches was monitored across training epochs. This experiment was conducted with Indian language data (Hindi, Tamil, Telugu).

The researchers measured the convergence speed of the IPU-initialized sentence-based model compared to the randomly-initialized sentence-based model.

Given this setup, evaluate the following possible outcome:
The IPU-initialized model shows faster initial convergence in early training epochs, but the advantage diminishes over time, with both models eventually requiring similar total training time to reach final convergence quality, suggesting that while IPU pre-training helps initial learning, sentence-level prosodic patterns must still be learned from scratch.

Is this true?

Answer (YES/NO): NO